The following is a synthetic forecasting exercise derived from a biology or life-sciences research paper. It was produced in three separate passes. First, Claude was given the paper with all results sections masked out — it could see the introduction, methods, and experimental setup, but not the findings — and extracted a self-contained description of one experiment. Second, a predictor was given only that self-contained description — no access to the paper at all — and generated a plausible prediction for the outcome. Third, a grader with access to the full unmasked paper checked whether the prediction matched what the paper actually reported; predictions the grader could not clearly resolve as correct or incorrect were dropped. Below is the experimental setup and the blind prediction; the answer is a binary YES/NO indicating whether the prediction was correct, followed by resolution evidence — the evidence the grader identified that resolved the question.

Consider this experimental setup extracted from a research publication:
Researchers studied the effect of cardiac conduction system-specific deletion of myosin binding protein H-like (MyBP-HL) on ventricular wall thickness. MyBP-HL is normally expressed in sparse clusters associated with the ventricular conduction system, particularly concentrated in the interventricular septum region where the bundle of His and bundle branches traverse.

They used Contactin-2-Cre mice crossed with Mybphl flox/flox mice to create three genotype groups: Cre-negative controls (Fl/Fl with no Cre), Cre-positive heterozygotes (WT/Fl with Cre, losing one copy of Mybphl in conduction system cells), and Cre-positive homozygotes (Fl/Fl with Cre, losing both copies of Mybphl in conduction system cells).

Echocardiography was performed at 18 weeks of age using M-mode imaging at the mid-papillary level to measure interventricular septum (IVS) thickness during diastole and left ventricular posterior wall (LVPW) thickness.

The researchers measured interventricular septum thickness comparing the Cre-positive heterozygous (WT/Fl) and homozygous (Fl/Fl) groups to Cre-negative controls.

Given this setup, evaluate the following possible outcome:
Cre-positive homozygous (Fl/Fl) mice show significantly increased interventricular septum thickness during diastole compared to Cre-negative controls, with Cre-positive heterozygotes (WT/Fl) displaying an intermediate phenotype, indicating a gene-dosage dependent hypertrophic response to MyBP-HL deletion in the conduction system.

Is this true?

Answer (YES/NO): NO